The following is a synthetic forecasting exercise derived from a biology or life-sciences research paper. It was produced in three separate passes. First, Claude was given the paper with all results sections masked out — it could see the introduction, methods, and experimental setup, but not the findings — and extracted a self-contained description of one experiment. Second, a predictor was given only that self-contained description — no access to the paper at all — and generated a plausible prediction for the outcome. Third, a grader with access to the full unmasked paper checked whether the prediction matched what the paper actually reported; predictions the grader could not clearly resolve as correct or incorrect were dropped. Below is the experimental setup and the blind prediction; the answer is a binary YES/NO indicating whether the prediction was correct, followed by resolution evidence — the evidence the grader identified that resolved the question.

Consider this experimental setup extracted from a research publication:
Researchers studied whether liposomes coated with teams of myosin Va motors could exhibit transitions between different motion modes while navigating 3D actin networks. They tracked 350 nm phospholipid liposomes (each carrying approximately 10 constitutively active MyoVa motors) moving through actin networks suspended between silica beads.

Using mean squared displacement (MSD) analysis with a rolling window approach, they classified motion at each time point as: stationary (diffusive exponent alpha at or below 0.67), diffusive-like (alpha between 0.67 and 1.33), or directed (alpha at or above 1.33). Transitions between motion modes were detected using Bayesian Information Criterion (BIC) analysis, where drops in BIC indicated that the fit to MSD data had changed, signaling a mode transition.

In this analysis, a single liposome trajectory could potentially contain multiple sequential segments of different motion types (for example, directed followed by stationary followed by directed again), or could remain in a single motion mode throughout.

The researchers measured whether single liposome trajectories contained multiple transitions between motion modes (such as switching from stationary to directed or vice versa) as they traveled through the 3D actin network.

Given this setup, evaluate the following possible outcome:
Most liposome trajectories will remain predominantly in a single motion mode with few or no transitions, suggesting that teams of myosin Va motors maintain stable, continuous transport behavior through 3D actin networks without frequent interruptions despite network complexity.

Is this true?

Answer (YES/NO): NO